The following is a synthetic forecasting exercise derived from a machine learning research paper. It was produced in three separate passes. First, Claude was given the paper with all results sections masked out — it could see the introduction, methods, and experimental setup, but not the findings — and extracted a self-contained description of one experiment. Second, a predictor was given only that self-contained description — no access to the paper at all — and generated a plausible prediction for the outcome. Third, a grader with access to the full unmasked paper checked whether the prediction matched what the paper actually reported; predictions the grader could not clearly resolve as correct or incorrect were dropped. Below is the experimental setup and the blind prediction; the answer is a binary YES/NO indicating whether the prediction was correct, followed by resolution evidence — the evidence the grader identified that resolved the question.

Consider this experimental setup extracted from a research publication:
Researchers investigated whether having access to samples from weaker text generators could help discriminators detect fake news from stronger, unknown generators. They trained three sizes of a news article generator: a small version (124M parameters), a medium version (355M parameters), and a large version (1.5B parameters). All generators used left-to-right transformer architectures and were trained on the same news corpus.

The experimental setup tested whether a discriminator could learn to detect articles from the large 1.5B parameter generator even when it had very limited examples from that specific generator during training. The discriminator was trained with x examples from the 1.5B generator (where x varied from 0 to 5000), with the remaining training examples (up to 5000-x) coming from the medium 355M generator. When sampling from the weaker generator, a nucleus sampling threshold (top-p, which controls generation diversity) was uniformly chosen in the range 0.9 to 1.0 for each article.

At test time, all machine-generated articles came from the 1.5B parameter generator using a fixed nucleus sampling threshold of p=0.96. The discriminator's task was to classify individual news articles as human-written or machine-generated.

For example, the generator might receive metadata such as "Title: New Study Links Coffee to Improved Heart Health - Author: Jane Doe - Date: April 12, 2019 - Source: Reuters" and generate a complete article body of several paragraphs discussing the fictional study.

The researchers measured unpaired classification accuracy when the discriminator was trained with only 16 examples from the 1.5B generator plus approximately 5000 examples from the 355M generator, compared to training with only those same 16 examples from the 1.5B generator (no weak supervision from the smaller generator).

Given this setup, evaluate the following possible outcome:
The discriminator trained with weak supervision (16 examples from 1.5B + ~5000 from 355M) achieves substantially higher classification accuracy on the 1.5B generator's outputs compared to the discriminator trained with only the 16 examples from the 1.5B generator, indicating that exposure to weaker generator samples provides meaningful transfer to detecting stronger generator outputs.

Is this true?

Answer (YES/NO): YES